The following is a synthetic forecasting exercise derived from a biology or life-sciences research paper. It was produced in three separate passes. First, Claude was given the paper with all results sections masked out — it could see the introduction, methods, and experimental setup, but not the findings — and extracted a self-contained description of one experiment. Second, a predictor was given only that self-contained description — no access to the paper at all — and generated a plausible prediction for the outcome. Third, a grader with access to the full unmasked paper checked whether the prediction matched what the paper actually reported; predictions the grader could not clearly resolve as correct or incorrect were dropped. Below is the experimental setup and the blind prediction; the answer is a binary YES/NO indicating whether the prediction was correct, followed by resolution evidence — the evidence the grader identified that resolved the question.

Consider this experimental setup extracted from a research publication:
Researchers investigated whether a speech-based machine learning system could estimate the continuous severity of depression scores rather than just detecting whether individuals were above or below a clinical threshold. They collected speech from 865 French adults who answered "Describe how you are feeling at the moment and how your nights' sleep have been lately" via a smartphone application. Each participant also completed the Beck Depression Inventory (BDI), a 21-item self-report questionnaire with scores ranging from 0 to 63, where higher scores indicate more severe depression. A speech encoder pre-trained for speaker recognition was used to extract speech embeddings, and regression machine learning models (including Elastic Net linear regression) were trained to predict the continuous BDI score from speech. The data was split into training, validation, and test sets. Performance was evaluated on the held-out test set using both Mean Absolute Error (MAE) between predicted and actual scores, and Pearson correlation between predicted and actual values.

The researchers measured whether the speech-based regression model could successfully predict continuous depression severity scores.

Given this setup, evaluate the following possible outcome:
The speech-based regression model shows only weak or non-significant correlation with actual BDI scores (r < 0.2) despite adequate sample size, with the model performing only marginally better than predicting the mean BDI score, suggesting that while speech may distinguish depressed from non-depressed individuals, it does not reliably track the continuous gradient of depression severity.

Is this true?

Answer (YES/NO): NO